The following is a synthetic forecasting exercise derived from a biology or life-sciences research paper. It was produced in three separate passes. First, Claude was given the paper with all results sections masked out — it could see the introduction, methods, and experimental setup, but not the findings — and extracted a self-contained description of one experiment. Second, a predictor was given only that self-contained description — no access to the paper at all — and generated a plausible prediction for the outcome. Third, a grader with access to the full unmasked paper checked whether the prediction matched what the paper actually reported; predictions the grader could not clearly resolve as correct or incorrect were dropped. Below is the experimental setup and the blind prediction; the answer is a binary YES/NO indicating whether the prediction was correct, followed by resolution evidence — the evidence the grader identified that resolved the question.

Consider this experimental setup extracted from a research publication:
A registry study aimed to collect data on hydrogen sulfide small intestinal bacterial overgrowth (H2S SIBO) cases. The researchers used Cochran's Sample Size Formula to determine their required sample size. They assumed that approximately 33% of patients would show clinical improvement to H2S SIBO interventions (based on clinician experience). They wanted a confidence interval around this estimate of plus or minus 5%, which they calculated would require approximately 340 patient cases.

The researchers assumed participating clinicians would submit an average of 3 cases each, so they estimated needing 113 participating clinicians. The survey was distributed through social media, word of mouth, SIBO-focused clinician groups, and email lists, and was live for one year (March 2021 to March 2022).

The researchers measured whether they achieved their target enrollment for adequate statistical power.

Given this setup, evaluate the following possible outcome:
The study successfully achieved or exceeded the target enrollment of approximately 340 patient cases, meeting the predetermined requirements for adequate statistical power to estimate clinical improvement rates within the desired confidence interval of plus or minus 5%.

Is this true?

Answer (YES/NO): NO